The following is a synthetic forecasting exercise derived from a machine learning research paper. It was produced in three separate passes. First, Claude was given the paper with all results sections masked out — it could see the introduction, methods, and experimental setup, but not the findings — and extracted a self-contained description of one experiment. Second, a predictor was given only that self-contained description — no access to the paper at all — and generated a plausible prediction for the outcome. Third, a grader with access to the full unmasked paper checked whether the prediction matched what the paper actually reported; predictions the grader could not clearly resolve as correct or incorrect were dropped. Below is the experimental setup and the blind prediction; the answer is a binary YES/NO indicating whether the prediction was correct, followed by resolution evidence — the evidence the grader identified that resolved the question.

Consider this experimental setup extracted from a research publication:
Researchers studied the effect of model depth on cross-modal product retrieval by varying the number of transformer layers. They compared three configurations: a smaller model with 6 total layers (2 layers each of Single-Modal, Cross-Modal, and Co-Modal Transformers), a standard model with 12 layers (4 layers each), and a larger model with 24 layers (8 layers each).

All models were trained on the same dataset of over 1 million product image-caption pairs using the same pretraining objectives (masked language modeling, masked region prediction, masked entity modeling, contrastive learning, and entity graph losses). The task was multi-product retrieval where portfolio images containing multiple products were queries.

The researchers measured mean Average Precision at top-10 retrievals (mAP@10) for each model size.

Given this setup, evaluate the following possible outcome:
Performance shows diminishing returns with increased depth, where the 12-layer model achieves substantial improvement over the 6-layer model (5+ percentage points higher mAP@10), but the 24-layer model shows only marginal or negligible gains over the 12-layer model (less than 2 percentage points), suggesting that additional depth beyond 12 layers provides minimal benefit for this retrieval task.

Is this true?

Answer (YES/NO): NO